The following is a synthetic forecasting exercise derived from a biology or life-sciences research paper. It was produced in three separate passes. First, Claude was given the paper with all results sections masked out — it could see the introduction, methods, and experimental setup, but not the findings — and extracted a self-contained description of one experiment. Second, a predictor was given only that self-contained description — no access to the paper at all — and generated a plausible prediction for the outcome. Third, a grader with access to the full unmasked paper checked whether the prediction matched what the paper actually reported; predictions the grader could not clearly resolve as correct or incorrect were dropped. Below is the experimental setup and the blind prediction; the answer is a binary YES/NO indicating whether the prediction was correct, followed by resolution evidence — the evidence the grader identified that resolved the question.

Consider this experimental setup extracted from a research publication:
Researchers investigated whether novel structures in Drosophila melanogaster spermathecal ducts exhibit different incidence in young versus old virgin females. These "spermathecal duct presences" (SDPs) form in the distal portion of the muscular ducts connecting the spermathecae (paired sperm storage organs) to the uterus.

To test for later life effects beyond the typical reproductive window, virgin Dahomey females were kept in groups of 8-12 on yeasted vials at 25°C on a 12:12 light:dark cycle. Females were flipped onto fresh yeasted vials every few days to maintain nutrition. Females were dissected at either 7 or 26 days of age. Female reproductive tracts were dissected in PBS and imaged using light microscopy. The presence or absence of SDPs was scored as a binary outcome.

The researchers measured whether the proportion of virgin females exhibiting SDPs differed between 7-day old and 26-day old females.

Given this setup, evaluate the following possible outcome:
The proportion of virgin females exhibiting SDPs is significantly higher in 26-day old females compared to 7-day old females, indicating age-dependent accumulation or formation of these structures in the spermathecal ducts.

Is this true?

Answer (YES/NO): NO